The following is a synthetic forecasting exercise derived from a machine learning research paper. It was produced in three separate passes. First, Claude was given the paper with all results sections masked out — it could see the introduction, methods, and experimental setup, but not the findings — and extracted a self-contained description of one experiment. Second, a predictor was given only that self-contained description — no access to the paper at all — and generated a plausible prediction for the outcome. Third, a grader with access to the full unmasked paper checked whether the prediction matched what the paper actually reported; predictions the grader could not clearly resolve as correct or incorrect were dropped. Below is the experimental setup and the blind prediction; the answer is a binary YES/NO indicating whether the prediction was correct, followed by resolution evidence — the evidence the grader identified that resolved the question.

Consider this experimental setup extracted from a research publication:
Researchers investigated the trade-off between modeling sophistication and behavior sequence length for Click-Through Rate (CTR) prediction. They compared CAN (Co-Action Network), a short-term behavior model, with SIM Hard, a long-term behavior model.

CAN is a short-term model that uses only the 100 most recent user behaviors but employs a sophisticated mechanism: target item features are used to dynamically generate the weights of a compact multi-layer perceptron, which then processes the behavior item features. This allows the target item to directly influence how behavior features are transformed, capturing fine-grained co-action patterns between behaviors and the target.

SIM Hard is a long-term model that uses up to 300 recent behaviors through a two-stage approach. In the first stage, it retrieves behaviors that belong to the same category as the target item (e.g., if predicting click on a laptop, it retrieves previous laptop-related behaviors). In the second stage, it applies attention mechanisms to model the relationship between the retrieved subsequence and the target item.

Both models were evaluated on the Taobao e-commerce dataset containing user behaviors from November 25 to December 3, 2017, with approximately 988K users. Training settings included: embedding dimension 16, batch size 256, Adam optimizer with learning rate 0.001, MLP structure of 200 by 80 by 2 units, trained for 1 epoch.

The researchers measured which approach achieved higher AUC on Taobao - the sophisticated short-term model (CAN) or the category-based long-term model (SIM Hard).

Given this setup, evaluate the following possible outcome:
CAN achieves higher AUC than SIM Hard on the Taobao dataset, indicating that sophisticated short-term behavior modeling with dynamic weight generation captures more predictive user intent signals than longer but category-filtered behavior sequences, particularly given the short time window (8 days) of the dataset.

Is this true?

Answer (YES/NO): YES